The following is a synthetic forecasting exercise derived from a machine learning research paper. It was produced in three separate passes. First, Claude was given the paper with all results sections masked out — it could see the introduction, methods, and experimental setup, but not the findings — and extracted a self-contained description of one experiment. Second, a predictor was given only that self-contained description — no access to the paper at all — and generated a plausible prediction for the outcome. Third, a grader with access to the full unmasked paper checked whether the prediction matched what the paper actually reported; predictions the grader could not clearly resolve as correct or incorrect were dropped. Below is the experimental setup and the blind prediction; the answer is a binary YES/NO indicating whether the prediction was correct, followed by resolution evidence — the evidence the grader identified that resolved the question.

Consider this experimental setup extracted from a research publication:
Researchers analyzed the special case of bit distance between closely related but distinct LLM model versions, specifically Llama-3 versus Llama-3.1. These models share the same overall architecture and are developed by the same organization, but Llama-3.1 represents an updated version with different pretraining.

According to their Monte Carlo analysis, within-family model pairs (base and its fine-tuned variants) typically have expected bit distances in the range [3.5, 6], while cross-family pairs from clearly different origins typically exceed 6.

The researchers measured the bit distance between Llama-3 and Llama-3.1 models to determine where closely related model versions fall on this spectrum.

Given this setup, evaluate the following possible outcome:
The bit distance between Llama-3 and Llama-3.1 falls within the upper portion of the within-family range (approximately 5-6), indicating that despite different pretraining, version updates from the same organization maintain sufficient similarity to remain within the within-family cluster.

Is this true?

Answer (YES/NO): NO